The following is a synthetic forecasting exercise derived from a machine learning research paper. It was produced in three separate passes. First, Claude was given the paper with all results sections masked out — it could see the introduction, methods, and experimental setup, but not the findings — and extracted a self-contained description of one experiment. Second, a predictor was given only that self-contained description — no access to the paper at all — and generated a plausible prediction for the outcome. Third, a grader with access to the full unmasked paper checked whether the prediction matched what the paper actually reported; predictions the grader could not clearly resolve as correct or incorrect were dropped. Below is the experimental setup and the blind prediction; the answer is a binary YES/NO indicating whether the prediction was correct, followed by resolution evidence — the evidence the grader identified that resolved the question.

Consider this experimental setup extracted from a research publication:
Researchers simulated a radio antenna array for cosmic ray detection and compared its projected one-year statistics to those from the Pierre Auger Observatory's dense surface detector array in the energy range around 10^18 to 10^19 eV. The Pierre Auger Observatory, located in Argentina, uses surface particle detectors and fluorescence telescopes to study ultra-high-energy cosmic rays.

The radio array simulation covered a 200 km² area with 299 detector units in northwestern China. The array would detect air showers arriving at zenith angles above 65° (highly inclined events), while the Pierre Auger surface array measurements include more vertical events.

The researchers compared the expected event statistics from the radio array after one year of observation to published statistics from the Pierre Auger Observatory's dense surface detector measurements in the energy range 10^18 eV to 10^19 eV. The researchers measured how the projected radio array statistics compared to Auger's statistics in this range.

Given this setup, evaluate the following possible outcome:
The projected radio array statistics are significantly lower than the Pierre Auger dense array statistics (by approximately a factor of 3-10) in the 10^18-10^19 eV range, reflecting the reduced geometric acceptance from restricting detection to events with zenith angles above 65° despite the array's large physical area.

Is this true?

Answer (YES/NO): NO